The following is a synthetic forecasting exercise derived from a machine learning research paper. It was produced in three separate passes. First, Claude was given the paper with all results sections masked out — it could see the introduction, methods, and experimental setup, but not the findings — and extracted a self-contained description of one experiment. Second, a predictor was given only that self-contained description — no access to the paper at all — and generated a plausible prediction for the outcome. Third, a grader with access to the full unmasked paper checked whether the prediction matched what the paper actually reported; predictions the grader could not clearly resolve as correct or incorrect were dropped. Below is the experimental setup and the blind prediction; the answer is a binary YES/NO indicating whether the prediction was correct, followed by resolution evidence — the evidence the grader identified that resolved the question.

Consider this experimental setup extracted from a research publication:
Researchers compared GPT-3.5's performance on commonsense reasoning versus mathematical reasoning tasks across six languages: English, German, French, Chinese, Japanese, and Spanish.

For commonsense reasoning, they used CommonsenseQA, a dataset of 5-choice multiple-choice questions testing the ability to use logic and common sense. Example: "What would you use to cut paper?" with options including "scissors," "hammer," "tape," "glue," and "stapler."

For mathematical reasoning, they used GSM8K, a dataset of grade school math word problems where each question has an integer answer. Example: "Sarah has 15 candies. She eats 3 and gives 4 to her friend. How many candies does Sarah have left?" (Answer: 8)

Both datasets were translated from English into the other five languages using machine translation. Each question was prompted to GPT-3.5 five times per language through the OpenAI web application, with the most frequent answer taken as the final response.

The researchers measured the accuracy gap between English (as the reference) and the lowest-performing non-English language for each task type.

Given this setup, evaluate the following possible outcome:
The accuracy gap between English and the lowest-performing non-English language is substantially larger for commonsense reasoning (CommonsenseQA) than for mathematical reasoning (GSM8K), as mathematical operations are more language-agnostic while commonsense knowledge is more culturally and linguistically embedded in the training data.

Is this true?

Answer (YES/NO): YES